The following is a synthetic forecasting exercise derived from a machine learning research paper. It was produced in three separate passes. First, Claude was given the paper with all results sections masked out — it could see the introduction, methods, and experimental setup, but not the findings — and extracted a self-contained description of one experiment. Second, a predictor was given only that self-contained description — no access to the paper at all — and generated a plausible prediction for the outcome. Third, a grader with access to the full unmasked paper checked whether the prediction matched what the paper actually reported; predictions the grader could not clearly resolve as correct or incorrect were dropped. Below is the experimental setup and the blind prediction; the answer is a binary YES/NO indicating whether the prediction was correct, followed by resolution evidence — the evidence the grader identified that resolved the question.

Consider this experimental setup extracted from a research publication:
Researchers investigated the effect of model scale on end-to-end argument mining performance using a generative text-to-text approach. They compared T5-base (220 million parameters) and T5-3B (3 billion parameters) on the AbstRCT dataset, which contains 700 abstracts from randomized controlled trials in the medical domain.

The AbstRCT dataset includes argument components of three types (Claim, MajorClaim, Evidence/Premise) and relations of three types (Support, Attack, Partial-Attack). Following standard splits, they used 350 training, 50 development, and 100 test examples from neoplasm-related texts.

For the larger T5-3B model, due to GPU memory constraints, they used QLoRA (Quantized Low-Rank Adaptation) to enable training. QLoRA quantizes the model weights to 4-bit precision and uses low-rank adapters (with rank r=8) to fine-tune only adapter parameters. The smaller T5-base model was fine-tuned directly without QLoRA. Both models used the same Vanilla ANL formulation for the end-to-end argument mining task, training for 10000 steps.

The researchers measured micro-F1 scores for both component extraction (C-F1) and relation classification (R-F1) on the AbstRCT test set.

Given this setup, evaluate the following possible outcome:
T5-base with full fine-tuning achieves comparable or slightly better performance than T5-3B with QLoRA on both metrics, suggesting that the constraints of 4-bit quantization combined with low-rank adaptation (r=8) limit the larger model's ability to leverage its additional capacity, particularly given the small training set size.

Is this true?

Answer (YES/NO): NO